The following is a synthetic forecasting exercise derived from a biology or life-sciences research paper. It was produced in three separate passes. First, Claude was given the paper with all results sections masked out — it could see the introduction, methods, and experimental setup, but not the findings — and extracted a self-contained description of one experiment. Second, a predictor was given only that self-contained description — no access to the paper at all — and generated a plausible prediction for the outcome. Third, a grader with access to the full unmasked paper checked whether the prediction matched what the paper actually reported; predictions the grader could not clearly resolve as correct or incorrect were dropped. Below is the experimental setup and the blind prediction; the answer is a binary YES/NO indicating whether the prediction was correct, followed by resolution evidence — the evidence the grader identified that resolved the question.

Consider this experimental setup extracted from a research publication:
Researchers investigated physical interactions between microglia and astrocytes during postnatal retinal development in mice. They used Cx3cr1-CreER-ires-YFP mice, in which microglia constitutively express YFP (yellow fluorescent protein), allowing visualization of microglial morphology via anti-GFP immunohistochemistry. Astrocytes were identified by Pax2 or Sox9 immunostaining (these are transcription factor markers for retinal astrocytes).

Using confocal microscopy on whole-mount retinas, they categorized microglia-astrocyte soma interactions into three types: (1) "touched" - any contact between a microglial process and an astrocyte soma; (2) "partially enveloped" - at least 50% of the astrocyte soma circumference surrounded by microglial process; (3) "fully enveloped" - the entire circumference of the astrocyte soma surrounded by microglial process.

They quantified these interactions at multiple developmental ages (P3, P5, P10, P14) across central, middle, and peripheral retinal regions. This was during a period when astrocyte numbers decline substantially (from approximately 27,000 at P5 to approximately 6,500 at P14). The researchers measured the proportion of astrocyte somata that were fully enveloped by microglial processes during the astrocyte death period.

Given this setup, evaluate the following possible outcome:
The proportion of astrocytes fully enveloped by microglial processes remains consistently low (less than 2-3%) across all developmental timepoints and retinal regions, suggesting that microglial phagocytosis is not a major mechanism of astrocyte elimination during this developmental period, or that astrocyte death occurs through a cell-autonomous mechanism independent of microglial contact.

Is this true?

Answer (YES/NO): NO